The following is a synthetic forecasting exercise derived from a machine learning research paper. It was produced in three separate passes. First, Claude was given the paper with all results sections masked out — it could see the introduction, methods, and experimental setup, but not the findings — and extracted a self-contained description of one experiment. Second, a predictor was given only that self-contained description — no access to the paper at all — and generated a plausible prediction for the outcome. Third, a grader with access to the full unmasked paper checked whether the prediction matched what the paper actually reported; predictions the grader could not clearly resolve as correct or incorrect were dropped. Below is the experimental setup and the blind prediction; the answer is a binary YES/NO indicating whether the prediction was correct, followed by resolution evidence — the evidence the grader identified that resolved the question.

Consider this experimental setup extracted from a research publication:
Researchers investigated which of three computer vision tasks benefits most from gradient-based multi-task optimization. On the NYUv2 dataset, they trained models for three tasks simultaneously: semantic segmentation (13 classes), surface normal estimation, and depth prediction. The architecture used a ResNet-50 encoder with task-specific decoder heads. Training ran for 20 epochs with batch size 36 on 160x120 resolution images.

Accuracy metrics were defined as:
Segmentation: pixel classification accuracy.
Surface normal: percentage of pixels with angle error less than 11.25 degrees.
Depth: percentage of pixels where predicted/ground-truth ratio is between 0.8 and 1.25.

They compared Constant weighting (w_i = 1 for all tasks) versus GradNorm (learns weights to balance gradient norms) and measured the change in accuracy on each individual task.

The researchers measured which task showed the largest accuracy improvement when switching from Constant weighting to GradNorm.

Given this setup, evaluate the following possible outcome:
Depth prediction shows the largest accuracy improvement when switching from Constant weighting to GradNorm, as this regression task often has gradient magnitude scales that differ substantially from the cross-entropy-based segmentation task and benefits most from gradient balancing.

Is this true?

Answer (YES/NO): NO